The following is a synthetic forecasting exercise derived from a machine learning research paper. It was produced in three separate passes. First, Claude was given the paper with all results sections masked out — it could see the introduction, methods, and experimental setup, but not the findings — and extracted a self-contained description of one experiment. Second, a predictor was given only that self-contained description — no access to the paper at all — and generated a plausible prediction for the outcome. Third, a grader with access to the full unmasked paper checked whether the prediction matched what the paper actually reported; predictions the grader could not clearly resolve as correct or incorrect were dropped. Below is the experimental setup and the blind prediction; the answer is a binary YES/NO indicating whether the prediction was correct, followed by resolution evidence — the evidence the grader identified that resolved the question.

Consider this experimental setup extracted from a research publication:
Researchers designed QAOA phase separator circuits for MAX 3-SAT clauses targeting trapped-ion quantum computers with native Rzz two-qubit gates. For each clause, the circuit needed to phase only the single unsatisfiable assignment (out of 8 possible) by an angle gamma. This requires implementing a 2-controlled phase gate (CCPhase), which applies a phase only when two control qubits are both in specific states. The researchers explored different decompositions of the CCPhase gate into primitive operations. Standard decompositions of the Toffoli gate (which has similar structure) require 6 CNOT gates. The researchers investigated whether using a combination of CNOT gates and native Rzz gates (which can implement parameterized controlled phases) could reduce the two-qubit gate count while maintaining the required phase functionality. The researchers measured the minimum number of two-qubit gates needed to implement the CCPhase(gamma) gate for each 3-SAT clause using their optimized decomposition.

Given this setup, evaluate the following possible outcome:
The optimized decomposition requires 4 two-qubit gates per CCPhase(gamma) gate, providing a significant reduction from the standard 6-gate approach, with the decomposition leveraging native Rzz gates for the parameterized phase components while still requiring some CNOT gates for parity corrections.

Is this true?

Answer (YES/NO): NO